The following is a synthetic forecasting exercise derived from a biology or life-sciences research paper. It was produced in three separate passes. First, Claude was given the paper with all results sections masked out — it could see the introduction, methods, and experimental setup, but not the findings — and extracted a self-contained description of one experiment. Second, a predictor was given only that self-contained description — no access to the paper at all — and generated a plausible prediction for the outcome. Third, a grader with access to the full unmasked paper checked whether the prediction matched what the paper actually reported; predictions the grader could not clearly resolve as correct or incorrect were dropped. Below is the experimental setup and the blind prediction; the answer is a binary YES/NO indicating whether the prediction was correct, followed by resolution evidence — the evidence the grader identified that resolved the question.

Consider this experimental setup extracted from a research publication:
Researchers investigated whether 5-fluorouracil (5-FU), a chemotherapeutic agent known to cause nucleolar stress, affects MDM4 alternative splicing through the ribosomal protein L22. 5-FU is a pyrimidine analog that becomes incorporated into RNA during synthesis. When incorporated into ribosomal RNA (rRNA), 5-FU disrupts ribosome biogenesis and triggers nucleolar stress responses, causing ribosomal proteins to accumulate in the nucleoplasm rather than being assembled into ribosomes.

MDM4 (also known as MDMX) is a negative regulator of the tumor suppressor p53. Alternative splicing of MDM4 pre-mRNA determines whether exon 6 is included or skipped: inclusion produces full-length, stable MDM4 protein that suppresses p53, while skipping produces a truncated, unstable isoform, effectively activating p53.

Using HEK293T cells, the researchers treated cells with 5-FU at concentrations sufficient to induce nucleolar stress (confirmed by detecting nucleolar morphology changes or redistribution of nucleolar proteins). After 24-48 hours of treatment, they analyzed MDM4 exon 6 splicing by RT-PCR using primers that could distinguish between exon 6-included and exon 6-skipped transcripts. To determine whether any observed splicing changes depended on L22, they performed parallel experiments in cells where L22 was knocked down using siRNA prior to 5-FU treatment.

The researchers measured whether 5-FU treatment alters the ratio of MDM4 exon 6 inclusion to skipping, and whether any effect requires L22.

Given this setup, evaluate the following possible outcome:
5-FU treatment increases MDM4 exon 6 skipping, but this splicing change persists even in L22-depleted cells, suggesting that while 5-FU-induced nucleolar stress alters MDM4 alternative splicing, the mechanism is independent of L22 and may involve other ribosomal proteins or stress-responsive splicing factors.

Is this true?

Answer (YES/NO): NO